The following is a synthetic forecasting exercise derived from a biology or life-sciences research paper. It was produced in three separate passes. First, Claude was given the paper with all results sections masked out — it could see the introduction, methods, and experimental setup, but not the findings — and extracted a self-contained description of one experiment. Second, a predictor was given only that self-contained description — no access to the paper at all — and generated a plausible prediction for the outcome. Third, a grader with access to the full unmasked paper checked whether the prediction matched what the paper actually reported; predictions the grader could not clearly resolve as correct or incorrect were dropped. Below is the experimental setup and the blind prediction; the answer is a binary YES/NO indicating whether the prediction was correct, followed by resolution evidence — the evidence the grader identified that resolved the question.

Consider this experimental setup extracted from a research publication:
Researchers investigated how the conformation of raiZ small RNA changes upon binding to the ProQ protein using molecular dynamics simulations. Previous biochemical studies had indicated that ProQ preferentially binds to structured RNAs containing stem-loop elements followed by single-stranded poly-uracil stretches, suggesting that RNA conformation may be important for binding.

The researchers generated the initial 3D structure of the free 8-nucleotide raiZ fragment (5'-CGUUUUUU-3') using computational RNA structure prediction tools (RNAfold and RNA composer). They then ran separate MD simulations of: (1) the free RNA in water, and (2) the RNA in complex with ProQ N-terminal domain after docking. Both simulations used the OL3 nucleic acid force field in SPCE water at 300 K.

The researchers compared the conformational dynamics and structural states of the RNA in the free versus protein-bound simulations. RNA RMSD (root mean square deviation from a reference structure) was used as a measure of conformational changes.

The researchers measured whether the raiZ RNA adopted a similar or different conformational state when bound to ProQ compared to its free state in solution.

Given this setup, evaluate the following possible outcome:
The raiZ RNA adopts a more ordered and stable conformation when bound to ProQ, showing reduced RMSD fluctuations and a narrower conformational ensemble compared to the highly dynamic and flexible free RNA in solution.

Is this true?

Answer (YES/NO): NO